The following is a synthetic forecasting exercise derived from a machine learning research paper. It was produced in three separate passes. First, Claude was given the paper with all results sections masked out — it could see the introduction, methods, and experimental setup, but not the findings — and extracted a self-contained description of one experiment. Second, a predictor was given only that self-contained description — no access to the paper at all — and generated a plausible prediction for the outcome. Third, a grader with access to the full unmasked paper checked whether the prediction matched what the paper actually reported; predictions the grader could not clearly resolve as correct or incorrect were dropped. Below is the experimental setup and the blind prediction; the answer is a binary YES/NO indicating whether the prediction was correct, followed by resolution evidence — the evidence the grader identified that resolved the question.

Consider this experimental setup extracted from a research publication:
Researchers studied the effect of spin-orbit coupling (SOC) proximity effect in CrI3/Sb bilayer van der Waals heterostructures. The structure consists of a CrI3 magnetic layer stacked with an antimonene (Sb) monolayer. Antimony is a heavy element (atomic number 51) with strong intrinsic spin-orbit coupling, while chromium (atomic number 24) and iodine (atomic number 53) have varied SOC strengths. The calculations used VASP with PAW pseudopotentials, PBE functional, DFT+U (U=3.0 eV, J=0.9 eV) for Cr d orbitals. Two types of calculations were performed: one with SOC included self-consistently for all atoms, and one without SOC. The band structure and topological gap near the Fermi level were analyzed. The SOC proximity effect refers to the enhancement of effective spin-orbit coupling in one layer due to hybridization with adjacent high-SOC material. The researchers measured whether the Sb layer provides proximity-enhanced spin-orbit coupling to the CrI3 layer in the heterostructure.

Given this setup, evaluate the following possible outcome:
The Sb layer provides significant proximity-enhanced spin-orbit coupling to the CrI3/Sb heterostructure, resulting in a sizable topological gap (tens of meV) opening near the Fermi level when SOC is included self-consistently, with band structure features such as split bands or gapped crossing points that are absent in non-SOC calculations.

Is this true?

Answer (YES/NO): YES